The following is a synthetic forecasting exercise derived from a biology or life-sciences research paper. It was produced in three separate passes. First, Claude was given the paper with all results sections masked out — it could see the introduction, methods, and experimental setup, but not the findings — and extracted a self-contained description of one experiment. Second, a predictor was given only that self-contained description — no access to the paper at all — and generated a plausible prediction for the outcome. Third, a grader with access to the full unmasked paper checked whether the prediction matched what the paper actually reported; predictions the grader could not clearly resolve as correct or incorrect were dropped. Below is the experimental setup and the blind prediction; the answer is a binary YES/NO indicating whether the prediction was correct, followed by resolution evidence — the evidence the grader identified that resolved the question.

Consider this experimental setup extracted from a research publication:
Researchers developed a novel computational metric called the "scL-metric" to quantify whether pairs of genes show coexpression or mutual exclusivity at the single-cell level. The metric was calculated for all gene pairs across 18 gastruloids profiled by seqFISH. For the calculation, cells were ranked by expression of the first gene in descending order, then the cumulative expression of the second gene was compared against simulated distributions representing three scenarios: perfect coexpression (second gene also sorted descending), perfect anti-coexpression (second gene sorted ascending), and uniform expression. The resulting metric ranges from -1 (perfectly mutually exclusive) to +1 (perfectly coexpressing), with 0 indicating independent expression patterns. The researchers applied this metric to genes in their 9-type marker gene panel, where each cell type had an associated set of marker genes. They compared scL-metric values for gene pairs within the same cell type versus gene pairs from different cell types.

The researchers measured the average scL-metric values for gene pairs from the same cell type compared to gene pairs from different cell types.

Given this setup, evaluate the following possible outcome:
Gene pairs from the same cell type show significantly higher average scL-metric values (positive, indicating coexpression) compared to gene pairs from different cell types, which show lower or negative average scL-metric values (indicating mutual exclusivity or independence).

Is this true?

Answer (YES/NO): YES